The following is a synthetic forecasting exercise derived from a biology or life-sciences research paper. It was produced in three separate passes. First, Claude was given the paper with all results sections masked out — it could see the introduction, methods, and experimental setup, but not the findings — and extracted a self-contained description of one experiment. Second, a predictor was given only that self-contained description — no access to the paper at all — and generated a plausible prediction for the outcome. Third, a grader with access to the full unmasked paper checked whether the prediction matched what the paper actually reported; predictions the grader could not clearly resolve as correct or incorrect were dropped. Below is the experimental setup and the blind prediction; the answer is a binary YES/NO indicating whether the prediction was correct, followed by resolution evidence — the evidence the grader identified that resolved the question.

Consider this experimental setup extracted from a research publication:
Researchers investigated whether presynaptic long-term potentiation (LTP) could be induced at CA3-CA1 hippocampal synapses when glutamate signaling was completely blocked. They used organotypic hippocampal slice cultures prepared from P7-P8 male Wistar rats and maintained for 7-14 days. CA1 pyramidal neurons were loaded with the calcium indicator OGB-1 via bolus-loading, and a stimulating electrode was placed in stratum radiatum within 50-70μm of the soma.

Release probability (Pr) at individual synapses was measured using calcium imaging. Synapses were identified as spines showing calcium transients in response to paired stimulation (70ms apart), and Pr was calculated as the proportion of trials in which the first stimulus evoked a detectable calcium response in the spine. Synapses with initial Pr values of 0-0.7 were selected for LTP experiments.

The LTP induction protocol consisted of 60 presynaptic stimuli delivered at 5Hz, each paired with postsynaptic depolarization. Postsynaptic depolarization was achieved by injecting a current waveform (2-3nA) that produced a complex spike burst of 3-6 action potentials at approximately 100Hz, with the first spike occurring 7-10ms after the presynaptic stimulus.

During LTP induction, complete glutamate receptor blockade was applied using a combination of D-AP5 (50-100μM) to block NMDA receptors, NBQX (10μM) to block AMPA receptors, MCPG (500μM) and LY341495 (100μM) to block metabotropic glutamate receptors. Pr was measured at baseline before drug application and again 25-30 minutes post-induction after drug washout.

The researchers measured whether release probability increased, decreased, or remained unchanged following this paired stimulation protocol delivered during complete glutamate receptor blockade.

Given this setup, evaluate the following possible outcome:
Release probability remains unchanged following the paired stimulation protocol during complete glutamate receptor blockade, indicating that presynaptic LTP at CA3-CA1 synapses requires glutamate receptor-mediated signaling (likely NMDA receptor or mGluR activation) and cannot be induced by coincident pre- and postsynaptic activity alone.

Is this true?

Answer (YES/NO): NO